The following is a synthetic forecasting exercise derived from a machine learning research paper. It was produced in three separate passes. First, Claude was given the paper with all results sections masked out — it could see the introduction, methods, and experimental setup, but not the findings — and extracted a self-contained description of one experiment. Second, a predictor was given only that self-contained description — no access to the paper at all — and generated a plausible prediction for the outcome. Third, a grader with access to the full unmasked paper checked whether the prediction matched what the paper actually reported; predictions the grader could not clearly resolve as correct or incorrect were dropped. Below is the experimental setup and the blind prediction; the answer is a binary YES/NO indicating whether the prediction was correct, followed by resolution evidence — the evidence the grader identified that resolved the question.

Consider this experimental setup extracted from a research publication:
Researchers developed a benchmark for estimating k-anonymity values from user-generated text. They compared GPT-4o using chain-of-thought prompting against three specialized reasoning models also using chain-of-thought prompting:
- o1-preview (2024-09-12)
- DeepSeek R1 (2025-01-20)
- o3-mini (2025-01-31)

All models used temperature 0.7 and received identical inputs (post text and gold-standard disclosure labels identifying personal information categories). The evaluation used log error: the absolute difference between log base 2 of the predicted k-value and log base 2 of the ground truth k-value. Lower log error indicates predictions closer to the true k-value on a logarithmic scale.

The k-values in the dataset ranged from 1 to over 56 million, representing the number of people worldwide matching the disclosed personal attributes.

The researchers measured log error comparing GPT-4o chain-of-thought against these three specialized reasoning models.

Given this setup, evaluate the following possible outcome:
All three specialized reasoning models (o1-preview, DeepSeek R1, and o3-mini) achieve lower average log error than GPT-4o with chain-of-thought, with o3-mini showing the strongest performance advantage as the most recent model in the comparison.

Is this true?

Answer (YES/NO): YES